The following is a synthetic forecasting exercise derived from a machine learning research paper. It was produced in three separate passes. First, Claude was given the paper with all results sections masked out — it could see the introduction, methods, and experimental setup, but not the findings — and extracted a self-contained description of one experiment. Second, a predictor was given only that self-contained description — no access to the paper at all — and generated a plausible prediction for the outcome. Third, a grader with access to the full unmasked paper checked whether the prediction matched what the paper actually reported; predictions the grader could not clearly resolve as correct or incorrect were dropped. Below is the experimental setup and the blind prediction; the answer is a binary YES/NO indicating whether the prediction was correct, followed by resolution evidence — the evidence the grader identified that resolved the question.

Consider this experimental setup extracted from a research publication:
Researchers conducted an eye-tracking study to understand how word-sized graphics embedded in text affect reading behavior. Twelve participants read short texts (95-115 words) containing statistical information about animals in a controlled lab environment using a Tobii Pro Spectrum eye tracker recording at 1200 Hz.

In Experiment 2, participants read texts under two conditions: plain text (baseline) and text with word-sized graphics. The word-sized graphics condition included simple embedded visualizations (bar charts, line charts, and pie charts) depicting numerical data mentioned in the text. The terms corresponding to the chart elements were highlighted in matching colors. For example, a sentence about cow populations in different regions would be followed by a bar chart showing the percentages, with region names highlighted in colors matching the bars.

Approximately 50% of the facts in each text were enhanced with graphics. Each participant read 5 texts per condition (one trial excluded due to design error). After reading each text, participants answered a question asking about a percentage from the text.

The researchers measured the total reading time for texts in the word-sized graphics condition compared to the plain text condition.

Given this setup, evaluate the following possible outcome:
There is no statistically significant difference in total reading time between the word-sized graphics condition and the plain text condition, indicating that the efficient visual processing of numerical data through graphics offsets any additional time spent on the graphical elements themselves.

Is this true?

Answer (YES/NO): NO